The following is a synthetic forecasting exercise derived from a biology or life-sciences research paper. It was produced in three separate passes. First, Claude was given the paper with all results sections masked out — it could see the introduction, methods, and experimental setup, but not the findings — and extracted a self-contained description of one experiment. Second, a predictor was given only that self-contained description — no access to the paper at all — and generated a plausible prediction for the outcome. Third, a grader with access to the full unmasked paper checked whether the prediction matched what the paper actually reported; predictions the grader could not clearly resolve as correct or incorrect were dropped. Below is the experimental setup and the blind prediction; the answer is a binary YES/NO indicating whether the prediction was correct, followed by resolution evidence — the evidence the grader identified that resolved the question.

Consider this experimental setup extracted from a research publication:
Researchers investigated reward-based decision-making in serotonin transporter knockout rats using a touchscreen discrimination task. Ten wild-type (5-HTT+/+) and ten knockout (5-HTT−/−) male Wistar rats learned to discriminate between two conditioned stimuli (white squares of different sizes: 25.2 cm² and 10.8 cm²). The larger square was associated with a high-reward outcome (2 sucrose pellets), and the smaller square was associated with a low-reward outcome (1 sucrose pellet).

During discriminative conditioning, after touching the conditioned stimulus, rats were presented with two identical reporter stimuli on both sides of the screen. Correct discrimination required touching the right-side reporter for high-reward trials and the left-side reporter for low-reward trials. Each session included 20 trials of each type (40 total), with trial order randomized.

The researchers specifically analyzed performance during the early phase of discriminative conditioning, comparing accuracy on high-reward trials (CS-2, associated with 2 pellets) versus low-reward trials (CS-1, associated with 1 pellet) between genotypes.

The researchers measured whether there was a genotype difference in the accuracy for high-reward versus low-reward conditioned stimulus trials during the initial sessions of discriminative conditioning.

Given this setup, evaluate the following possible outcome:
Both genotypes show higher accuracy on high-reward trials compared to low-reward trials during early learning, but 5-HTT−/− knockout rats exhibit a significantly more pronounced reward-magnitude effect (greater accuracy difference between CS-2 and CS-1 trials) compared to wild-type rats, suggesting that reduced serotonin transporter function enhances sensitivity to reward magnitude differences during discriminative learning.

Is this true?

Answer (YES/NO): NO